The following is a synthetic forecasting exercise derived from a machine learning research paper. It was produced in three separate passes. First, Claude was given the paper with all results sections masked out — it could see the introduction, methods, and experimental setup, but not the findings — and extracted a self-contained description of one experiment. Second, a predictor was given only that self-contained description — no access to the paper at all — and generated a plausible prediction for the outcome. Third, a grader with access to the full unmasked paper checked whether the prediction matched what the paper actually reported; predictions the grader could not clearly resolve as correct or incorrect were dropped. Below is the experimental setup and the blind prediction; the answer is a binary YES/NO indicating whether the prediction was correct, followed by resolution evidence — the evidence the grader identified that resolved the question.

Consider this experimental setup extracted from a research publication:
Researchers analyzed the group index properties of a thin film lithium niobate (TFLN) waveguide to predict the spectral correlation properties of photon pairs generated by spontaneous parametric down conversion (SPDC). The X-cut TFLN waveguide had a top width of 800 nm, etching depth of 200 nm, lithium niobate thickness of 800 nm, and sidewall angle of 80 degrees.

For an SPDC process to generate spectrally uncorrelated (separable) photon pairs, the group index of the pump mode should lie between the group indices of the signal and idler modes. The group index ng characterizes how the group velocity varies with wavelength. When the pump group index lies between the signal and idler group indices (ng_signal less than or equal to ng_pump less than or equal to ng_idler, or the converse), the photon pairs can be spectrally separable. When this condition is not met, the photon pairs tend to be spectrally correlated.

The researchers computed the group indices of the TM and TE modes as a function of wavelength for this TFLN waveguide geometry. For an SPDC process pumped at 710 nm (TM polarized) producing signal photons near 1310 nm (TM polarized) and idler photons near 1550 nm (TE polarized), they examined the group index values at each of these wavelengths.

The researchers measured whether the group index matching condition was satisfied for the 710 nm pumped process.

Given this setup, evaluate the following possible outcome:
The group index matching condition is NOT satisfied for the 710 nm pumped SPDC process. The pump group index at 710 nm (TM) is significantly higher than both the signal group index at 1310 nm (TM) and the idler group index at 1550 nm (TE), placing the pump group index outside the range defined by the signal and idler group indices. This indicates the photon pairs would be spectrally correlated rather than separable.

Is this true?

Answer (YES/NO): YES